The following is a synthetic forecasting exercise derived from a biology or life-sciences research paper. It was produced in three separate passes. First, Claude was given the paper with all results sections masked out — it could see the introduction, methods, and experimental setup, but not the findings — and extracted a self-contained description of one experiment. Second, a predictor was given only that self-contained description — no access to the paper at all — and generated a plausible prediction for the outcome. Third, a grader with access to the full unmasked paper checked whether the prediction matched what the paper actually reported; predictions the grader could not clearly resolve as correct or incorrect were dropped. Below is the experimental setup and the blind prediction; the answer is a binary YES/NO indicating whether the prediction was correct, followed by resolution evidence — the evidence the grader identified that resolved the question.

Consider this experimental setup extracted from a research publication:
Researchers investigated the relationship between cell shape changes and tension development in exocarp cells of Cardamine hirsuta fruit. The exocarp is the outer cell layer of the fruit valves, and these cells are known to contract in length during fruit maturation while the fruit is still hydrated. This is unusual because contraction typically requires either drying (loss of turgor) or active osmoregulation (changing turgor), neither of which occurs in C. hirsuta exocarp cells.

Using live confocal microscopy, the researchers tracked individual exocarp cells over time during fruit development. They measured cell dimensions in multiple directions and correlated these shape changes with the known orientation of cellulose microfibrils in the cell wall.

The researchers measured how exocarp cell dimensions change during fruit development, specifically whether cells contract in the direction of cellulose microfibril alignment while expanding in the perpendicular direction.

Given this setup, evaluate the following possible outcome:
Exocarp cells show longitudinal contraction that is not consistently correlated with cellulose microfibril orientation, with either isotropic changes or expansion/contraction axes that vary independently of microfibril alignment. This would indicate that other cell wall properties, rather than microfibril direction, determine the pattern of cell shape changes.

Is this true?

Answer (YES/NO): NO